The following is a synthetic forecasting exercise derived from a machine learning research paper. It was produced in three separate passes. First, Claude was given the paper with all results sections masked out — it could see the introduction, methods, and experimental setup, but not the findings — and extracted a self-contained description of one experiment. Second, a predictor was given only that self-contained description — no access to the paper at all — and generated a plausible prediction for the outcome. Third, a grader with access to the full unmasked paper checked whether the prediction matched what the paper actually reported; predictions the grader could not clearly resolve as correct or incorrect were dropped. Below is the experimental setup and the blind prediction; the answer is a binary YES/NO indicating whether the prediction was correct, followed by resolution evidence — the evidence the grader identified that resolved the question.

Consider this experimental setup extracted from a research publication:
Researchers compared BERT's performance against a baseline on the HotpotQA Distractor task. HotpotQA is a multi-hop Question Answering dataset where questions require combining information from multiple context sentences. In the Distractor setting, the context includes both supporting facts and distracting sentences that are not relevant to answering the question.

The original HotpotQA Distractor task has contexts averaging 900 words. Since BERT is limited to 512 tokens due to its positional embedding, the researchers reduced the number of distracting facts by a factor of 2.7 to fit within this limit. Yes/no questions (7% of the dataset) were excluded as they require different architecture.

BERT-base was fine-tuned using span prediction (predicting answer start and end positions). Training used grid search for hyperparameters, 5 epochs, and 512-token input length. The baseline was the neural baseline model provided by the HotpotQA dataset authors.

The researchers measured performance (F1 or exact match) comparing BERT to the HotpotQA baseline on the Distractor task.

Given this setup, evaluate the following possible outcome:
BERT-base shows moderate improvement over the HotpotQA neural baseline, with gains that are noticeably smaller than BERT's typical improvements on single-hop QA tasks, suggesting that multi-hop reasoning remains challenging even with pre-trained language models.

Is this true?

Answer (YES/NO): NO